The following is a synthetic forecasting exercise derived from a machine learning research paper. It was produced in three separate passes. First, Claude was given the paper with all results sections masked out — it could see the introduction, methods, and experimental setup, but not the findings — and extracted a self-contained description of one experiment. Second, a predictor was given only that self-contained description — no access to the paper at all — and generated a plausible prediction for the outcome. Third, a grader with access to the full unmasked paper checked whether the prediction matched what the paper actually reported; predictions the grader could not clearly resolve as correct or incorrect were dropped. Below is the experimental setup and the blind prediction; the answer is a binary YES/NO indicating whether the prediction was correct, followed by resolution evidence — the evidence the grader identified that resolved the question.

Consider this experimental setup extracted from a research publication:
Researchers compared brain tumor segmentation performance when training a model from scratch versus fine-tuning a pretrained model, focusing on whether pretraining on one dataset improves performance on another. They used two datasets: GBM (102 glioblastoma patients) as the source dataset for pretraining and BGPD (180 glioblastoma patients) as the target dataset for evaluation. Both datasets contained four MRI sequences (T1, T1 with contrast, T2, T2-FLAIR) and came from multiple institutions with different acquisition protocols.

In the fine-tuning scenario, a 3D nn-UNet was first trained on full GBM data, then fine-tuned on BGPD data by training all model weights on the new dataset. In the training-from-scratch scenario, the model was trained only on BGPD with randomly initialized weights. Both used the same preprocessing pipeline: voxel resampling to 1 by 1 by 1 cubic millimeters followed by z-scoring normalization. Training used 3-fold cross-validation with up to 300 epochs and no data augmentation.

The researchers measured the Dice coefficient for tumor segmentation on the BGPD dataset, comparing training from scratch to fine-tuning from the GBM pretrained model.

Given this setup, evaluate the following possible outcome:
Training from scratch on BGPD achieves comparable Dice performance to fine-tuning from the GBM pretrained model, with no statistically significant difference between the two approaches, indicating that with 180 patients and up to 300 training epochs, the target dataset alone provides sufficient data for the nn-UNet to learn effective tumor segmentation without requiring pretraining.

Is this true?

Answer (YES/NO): NO